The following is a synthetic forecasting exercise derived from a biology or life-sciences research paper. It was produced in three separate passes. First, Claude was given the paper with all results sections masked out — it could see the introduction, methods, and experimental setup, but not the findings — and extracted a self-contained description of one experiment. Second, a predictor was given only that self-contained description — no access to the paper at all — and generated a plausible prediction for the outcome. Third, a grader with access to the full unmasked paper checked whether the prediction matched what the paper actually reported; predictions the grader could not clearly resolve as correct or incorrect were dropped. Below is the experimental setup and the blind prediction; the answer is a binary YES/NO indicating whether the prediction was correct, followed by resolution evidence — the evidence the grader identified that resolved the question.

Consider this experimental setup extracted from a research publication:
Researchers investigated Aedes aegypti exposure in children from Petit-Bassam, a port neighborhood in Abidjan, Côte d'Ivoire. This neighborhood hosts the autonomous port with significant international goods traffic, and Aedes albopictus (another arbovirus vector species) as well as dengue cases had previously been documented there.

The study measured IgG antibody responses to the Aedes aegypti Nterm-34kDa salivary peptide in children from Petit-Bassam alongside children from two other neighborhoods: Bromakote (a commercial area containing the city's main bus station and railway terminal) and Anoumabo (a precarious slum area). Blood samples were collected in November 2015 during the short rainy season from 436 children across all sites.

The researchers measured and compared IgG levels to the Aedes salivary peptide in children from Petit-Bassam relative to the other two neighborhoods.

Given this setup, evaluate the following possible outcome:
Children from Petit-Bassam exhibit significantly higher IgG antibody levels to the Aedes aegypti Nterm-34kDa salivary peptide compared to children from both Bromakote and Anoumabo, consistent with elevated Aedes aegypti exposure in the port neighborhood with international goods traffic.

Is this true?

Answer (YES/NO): NO